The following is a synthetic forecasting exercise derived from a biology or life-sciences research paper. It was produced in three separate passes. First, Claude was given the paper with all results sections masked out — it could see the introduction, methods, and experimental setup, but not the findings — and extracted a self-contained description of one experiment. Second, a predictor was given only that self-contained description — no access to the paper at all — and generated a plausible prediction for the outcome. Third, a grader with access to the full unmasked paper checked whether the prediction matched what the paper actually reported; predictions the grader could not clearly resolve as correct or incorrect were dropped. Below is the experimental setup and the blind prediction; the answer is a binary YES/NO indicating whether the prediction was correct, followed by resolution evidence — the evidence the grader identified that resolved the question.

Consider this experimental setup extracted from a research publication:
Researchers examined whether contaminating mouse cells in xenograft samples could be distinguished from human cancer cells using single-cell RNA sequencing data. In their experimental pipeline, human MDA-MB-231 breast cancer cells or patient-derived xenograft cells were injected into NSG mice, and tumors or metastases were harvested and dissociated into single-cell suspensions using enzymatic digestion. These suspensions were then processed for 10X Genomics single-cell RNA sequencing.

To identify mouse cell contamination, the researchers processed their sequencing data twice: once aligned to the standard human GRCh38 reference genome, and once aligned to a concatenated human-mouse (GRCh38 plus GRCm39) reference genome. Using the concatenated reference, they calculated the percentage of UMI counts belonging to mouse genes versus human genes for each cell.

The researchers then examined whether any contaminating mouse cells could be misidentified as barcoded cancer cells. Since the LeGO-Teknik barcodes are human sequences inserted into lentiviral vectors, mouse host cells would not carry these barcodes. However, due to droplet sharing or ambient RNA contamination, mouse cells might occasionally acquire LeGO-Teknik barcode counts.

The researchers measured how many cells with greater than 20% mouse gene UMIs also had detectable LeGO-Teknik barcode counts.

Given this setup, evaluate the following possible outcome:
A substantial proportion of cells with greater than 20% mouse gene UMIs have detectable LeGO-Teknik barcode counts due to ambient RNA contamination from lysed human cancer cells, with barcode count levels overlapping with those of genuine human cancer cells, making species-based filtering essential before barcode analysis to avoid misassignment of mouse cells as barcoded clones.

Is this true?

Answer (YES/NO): NO